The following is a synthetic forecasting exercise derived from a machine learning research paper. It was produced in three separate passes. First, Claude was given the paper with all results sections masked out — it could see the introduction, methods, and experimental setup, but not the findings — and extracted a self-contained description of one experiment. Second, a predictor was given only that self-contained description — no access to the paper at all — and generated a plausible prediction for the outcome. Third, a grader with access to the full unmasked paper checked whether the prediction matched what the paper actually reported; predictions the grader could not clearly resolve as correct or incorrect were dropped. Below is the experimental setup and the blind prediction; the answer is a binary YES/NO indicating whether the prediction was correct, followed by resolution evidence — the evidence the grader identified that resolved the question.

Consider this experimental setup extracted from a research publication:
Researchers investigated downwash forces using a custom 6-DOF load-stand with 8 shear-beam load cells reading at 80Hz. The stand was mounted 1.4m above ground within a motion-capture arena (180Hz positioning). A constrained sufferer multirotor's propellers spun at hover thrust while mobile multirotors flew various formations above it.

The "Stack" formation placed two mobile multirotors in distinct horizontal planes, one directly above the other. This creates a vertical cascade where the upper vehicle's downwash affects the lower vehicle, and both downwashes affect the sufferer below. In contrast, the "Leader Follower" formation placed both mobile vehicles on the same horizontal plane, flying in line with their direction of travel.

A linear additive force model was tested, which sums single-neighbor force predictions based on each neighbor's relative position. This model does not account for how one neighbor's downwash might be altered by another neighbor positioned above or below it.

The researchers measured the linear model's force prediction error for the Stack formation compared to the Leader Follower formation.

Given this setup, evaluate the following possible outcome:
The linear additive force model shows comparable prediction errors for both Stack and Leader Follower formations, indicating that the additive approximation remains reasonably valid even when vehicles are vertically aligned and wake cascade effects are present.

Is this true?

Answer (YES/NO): NO